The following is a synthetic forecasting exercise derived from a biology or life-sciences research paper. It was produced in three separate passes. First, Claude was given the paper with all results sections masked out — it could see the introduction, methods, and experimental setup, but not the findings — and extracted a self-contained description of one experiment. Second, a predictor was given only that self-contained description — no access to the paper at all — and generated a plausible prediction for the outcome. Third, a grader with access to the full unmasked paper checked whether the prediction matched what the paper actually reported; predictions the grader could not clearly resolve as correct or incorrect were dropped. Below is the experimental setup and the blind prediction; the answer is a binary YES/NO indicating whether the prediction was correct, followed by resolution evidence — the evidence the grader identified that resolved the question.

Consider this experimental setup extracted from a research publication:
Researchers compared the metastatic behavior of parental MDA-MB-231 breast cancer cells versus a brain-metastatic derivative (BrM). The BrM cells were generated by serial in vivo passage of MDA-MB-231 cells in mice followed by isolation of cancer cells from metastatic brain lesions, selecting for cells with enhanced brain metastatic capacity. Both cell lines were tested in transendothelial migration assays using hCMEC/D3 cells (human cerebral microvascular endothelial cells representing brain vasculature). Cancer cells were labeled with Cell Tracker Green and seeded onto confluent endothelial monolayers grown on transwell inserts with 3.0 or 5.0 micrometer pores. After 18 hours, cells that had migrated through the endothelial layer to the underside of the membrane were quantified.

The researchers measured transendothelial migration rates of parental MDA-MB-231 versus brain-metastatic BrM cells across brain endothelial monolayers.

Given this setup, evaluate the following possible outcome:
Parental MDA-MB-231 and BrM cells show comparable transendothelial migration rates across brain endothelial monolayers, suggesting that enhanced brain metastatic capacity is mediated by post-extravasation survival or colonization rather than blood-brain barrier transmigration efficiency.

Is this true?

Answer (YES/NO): NO